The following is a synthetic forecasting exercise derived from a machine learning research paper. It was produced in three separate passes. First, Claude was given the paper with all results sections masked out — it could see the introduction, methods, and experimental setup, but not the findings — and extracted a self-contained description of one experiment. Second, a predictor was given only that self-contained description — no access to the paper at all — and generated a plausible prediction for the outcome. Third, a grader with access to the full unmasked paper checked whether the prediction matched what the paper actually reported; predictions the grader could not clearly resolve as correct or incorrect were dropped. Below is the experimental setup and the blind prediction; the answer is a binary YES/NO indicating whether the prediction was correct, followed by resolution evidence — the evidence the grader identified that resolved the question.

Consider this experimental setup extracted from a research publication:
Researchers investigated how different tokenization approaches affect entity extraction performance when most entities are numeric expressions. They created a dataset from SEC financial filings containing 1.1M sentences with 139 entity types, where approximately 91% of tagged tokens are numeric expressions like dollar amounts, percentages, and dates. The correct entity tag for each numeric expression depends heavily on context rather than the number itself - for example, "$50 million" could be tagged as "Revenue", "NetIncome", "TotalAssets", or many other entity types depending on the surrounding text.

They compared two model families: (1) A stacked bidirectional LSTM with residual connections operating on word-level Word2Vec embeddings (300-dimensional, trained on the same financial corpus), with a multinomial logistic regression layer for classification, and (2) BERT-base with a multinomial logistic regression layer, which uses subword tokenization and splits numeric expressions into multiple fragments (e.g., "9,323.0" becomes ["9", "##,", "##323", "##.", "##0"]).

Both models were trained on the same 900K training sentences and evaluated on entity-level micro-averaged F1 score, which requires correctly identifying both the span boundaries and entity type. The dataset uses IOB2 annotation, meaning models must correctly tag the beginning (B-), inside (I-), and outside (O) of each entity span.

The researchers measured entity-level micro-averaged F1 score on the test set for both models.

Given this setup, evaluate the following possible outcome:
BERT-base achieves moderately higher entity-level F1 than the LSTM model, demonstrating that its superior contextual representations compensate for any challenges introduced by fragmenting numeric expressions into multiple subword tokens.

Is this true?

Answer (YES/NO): NO